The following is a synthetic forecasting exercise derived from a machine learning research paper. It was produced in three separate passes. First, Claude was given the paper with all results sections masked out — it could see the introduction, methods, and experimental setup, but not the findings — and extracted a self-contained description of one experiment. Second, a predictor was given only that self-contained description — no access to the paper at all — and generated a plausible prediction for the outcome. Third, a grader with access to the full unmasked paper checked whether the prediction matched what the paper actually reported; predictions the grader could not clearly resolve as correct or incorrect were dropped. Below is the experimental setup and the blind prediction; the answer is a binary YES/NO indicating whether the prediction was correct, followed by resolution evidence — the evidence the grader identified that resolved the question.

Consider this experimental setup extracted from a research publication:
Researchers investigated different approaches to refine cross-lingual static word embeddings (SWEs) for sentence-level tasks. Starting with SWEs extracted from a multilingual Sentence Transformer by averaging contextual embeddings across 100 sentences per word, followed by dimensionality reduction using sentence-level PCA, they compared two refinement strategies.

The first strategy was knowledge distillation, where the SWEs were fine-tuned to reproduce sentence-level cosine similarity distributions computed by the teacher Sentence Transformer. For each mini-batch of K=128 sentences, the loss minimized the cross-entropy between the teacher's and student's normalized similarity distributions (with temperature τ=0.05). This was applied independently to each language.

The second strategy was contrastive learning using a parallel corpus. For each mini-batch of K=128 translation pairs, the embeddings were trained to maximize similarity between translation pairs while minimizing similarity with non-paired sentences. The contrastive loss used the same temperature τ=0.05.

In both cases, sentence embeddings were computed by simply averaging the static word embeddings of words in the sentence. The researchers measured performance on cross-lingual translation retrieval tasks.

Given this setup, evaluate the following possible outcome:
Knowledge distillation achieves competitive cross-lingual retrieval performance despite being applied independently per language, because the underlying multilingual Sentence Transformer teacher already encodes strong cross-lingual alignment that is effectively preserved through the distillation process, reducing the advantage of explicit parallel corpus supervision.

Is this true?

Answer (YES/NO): NO